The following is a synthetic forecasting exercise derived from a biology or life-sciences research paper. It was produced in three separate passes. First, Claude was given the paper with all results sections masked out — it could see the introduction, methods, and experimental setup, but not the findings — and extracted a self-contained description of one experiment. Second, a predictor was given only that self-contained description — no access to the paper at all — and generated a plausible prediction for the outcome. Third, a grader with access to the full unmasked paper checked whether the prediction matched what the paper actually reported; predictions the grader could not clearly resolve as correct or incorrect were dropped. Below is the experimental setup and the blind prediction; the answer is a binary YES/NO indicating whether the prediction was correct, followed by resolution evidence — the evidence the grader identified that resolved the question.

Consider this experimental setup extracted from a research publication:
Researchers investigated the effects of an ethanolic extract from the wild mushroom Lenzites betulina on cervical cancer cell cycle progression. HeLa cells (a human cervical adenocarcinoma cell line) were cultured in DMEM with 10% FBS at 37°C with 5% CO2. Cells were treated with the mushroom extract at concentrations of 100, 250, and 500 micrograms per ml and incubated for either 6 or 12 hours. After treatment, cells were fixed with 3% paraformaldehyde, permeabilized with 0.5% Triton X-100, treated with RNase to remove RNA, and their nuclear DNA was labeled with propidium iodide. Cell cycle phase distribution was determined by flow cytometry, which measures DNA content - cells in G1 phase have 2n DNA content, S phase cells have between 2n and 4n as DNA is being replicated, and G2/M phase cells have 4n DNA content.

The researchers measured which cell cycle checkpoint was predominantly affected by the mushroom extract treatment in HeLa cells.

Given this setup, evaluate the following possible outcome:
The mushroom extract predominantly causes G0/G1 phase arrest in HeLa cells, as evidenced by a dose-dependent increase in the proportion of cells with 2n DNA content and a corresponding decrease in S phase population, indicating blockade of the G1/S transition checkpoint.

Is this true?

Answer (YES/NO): NO